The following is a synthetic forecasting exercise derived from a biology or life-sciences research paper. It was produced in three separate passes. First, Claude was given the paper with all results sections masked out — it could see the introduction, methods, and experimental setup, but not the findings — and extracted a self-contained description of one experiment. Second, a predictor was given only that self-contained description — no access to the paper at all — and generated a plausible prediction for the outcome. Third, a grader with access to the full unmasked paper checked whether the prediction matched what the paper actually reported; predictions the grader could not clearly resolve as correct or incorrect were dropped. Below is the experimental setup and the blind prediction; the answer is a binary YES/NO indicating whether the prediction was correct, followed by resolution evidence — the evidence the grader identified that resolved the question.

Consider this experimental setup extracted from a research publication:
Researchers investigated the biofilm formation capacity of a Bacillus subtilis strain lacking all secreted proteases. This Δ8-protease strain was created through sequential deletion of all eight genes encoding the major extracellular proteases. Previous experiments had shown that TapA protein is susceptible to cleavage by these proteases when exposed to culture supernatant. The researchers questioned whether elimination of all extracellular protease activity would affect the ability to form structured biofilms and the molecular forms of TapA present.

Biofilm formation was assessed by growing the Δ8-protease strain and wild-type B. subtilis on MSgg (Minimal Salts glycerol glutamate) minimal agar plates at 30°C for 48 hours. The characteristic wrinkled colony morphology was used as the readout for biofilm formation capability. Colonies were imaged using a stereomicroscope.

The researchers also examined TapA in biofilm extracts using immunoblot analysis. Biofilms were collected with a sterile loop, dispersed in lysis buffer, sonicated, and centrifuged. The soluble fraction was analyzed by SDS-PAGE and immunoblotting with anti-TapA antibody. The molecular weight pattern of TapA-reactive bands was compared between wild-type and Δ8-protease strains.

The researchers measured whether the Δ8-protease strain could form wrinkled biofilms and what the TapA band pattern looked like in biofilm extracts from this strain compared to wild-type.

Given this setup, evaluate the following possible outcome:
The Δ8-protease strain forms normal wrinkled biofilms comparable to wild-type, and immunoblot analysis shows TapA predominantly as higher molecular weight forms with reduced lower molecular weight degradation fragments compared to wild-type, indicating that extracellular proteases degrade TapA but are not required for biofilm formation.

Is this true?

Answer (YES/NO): NO